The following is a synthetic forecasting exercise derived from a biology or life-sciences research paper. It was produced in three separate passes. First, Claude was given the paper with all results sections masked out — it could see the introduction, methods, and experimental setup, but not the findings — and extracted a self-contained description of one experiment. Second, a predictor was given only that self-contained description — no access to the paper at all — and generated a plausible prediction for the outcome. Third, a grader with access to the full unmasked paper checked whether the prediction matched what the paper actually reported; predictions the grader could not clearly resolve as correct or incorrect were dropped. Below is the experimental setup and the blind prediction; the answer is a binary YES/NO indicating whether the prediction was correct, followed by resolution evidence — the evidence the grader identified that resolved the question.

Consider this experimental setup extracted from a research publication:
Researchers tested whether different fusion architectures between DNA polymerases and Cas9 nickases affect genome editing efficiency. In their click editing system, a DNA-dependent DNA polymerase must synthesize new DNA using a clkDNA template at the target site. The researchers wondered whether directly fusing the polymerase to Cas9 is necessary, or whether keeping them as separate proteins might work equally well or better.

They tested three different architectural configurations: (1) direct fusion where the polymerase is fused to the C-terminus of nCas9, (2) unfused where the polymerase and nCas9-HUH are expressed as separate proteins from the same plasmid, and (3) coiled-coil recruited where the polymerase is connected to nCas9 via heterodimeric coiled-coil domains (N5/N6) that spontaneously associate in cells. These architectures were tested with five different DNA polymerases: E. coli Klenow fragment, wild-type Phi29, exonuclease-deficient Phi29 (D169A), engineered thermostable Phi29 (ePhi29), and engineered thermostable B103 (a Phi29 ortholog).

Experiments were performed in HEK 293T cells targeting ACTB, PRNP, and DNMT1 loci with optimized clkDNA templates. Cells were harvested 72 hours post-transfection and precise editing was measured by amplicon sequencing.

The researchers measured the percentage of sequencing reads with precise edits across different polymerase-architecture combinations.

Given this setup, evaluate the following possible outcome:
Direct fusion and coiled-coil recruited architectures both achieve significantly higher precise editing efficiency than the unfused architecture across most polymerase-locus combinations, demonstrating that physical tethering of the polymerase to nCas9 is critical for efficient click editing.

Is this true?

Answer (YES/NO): NO